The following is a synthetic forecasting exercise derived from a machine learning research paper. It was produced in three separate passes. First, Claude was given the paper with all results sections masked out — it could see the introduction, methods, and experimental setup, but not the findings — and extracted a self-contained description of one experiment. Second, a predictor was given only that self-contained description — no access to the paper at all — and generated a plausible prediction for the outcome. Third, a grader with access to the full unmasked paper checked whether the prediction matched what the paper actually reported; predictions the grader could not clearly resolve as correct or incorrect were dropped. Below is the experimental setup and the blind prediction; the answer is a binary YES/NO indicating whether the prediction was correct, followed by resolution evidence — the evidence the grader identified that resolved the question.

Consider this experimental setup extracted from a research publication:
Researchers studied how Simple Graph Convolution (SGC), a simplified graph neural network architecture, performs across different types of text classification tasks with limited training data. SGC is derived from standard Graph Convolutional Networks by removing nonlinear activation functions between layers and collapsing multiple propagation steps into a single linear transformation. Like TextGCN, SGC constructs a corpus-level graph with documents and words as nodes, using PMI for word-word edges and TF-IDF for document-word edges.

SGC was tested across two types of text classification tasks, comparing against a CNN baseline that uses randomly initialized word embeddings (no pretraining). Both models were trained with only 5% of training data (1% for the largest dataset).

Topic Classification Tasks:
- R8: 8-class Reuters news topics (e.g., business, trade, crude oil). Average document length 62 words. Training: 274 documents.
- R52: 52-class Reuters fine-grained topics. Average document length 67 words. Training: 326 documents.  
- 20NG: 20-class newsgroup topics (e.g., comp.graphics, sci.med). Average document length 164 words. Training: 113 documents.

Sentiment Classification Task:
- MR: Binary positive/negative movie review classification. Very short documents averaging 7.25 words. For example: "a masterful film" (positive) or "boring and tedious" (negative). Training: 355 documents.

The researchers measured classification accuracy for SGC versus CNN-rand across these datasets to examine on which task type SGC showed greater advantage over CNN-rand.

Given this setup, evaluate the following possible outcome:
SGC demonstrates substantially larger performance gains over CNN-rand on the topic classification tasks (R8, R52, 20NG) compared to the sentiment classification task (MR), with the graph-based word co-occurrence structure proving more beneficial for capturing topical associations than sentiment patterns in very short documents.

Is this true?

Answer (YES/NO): YES